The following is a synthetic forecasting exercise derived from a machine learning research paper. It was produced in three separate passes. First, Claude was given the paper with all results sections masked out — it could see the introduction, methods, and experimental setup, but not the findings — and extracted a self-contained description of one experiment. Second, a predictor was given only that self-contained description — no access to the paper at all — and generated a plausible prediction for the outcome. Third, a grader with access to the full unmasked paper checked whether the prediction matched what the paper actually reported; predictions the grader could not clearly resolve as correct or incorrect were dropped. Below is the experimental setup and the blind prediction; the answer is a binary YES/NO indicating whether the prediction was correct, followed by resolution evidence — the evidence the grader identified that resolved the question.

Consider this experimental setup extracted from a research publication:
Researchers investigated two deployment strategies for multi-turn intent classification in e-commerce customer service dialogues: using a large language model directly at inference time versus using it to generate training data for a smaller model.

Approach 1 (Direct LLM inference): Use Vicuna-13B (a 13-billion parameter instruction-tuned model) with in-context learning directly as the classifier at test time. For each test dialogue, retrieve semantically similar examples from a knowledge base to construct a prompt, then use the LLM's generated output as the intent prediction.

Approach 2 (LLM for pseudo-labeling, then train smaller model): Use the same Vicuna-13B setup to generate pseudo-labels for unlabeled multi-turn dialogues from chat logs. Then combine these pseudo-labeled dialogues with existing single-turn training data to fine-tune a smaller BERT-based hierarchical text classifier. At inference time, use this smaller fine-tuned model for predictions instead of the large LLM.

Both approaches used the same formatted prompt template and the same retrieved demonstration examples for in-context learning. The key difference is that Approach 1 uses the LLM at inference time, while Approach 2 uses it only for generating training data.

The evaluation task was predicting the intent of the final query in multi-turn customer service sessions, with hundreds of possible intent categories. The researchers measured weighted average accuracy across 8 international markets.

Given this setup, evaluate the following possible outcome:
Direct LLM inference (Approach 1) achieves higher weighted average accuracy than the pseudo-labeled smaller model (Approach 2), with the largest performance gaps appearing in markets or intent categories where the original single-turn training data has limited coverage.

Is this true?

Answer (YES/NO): NO